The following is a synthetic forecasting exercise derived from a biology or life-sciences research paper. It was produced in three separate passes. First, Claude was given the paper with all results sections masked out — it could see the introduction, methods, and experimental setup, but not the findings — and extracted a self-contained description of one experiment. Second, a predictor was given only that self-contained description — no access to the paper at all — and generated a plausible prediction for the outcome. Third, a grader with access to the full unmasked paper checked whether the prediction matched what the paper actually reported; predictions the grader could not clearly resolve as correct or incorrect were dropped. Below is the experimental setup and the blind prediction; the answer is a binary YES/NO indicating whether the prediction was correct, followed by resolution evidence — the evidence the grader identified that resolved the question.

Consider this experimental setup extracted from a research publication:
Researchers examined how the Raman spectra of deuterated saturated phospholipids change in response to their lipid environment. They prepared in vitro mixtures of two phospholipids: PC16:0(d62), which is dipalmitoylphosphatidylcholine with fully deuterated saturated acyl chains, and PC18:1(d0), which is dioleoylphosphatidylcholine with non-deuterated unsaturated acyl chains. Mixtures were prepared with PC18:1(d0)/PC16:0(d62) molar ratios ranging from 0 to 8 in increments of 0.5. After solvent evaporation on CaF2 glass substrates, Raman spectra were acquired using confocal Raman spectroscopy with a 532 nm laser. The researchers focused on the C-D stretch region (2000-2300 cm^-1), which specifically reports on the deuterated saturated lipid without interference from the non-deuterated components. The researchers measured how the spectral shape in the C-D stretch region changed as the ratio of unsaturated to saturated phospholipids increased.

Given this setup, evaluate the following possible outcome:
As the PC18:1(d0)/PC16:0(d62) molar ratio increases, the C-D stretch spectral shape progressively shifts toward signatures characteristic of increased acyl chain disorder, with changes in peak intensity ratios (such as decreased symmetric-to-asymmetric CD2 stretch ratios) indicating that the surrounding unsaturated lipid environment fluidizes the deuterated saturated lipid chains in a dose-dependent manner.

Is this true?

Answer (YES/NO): YES